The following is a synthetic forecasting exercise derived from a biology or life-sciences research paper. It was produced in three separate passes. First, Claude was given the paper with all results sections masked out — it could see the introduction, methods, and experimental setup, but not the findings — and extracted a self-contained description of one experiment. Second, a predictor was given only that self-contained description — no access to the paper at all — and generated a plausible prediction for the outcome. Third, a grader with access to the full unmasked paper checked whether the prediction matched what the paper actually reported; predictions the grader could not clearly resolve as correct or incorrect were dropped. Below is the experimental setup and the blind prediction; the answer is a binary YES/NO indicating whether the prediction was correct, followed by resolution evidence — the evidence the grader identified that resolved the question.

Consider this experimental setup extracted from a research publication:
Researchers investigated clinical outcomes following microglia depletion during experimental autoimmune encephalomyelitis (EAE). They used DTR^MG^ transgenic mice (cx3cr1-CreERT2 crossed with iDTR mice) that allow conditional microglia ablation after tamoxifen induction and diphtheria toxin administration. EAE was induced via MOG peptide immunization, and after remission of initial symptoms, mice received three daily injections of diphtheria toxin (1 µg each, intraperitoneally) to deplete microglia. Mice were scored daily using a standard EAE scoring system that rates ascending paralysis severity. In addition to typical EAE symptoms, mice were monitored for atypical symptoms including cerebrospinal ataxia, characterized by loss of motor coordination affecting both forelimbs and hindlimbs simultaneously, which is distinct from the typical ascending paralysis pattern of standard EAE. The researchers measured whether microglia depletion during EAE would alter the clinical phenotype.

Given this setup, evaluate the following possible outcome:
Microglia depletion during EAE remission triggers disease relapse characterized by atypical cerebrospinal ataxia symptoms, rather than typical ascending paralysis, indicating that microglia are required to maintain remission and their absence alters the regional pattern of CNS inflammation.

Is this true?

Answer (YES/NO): YES